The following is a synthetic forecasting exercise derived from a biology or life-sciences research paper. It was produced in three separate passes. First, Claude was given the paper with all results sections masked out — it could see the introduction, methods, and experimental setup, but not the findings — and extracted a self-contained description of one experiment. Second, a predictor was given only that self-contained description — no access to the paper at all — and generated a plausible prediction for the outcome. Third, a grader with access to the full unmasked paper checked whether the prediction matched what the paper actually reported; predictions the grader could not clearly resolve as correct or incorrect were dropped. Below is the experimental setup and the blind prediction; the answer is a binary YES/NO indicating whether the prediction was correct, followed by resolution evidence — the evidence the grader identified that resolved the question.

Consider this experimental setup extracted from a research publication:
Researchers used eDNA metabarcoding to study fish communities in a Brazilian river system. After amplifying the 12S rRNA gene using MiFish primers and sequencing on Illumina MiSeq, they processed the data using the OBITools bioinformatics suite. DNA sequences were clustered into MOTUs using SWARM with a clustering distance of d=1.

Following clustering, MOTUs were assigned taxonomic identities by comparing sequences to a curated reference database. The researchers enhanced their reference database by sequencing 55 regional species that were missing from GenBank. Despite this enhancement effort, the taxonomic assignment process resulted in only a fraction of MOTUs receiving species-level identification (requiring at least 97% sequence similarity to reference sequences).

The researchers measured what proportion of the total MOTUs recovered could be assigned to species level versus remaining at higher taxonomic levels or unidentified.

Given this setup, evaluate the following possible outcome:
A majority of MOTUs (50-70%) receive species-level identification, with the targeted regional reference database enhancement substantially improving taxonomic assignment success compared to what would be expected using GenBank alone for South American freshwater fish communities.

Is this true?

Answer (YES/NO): NO